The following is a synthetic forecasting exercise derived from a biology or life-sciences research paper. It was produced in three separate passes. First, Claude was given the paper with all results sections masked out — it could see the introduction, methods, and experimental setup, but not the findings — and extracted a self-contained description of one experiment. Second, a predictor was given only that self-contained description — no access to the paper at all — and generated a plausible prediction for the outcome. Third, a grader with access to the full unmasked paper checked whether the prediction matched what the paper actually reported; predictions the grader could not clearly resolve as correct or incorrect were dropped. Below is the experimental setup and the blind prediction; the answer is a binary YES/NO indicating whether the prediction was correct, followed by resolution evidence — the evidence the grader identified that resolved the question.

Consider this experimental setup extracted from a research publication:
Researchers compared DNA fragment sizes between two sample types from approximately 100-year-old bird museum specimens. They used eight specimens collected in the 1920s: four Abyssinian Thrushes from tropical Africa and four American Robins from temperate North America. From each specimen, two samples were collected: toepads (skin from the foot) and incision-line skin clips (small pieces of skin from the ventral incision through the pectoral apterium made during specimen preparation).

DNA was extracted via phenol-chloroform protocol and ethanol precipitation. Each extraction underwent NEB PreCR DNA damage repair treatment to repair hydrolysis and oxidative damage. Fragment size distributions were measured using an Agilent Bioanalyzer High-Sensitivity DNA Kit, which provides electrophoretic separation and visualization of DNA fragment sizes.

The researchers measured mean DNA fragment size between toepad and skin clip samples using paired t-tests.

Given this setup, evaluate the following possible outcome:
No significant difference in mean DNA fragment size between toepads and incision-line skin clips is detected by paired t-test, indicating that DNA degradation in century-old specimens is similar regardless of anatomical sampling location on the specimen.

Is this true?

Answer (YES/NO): NO